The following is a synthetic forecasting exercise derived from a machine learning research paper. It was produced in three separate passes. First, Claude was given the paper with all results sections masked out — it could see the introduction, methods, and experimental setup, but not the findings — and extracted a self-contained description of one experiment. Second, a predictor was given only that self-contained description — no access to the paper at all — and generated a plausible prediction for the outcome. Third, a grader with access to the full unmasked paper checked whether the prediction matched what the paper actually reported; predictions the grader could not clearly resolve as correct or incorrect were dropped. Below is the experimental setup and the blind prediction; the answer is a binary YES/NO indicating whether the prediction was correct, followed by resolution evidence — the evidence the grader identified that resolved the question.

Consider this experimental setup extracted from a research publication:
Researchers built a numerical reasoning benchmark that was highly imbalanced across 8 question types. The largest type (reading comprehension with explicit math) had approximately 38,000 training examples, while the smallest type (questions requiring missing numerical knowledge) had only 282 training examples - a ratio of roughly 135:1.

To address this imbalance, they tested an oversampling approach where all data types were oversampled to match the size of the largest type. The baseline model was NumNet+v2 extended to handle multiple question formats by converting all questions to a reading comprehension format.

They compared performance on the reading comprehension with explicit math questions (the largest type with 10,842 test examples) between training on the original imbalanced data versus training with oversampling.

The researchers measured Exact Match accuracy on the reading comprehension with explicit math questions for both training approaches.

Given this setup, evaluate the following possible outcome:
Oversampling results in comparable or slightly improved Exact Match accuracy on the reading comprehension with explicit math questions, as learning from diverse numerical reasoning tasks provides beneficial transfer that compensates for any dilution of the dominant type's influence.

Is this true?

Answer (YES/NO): NO